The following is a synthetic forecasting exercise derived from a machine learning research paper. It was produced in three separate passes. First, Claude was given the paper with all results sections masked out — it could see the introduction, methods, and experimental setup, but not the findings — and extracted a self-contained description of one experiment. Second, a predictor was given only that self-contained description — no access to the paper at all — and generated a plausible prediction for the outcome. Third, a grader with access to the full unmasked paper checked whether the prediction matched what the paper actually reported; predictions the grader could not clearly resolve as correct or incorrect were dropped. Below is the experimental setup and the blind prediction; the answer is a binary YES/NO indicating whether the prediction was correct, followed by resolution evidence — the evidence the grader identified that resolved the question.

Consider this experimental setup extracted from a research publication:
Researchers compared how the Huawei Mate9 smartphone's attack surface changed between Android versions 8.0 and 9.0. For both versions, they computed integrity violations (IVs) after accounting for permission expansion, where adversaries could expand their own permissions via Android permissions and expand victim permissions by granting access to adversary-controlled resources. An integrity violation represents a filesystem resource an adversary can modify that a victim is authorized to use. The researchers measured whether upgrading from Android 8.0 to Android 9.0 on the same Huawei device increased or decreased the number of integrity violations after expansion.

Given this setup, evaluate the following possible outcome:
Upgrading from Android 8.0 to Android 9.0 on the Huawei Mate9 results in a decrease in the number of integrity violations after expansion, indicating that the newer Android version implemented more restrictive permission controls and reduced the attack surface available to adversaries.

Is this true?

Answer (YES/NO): YES